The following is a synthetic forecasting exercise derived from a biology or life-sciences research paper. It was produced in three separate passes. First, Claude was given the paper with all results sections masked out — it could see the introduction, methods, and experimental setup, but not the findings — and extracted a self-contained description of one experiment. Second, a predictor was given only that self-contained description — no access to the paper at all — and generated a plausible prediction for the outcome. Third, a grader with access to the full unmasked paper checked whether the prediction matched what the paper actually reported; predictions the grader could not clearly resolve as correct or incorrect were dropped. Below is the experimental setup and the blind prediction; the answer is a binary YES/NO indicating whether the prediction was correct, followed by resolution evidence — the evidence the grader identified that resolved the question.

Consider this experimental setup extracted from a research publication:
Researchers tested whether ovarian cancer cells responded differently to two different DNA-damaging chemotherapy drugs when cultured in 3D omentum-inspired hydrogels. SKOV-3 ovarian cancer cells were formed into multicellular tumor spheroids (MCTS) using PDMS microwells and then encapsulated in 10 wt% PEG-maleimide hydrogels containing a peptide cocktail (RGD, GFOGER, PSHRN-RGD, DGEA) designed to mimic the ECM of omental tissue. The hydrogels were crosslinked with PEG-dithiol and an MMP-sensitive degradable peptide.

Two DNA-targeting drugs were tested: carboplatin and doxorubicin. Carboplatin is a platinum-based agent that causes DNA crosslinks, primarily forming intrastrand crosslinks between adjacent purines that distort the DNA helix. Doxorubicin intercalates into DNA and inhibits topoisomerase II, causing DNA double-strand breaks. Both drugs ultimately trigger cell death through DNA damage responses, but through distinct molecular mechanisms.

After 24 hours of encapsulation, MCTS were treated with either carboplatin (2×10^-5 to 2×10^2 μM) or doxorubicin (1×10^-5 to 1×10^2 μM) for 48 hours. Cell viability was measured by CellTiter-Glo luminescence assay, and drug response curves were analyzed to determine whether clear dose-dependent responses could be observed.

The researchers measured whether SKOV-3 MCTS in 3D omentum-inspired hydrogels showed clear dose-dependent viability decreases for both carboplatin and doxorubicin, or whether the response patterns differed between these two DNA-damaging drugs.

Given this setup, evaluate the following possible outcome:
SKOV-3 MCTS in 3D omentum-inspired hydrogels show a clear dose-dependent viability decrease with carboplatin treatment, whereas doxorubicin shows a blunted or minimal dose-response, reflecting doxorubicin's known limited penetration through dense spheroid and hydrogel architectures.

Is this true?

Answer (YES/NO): NO